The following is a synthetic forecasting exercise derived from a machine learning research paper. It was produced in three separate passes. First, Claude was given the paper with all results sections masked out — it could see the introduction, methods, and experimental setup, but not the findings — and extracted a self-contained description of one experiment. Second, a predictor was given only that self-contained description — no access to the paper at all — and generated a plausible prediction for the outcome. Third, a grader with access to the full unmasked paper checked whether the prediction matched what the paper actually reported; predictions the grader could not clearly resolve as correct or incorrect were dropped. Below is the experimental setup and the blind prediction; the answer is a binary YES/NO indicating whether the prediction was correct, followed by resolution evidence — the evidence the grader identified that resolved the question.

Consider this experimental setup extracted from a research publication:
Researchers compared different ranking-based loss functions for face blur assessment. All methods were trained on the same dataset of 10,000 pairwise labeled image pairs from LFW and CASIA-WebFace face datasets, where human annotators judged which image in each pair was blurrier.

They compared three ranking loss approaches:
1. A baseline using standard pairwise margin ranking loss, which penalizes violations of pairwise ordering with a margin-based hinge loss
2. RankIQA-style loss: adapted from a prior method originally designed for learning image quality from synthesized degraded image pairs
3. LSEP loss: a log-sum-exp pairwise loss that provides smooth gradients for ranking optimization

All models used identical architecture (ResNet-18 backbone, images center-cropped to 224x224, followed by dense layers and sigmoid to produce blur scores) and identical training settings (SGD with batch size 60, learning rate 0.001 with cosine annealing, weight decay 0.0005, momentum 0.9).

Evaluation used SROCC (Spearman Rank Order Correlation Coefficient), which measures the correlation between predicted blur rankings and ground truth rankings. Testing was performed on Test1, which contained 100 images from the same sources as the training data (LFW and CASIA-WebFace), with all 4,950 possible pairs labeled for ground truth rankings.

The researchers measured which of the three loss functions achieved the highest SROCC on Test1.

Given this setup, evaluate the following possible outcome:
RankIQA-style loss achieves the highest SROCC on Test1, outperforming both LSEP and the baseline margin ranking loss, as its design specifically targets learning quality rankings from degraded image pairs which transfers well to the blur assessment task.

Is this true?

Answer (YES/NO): NO